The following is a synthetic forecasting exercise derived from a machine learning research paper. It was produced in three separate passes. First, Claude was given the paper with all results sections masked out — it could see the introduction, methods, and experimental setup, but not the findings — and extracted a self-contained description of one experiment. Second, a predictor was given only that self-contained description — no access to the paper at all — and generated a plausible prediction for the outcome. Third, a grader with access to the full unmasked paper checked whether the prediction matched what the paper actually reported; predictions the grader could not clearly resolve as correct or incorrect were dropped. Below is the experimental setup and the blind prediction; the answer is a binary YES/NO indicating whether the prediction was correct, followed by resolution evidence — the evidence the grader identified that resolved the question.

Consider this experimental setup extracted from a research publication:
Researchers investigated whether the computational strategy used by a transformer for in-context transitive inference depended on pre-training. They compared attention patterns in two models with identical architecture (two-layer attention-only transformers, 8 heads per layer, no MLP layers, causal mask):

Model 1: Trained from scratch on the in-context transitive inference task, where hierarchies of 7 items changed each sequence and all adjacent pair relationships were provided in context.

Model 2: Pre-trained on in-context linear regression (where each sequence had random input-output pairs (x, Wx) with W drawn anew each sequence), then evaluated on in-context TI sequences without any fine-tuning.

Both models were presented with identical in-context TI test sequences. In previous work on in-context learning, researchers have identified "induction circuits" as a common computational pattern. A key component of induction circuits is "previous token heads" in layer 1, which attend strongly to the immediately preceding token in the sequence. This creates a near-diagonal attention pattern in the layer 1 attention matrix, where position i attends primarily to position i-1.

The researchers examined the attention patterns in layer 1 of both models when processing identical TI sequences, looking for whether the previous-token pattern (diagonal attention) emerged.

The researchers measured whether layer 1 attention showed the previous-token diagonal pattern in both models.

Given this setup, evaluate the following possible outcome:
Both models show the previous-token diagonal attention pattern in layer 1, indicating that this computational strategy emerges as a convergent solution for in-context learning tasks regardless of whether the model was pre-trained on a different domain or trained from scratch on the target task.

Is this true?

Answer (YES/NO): NO